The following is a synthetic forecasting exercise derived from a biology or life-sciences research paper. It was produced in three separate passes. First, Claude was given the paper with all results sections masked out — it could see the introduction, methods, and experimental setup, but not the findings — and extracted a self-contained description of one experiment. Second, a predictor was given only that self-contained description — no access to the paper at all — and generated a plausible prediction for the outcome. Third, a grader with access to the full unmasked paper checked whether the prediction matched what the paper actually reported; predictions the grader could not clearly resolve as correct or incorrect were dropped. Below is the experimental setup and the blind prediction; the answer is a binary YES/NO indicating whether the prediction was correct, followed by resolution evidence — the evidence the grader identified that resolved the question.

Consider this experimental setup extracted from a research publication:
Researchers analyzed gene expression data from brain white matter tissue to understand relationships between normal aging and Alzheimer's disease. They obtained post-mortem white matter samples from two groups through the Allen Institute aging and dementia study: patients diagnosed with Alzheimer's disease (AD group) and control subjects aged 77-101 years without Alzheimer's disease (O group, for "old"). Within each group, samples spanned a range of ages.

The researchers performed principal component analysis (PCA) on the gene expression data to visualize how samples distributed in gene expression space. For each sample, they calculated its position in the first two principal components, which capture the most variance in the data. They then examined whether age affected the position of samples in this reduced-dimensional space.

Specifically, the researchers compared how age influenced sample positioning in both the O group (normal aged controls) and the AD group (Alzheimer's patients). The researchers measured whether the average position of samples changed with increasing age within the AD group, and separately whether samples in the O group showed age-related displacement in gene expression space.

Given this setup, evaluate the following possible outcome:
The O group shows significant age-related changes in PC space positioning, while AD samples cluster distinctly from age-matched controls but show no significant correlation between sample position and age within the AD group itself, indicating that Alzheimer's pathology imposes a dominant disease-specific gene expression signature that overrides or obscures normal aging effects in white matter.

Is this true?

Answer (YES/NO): YES